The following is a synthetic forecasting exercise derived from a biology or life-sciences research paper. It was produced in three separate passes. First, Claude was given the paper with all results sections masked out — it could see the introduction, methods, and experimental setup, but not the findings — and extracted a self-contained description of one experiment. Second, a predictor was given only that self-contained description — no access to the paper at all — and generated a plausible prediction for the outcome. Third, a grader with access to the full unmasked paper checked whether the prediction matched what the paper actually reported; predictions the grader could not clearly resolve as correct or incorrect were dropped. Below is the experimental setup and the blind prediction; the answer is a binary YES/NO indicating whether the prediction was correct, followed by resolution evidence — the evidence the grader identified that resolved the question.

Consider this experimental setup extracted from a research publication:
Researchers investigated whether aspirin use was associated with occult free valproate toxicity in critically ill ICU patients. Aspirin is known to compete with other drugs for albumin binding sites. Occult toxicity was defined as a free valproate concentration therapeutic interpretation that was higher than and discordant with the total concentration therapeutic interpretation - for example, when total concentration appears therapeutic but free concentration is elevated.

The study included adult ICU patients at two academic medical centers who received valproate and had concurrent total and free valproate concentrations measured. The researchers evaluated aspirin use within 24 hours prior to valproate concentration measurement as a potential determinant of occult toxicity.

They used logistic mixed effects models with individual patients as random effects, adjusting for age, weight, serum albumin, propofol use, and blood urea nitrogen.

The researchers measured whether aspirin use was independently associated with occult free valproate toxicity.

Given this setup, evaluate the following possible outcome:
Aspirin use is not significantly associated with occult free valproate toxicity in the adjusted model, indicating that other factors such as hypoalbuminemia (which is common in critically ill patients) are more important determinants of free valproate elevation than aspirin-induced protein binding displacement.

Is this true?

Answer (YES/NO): YES